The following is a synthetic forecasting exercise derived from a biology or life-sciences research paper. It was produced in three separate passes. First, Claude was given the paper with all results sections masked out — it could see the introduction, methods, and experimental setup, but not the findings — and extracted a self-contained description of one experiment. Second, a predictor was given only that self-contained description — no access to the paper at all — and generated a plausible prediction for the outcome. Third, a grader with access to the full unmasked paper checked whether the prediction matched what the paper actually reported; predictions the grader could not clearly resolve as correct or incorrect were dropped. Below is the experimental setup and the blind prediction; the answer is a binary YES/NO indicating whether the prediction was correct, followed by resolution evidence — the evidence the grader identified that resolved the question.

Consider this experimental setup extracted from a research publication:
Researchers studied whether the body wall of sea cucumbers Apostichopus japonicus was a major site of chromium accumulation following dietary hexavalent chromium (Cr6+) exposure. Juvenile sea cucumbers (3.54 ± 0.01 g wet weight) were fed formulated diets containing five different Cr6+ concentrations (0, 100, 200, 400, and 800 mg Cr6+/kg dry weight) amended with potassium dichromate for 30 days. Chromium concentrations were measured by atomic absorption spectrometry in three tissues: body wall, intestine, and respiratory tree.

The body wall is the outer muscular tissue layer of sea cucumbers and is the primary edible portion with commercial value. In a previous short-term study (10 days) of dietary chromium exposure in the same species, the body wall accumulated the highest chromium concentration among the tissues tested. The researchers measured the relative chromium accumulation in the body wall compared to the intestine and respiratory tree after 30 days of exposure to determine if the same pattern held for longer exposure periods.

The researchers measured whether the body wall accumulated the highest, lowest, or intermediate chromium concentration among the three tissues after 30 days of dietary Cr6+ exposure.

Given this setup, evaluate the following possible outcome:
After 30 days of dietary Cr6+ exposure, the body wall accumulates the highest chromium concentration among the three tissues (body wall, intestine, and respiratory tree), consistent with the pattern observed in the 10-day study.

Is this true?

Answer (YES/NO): NO